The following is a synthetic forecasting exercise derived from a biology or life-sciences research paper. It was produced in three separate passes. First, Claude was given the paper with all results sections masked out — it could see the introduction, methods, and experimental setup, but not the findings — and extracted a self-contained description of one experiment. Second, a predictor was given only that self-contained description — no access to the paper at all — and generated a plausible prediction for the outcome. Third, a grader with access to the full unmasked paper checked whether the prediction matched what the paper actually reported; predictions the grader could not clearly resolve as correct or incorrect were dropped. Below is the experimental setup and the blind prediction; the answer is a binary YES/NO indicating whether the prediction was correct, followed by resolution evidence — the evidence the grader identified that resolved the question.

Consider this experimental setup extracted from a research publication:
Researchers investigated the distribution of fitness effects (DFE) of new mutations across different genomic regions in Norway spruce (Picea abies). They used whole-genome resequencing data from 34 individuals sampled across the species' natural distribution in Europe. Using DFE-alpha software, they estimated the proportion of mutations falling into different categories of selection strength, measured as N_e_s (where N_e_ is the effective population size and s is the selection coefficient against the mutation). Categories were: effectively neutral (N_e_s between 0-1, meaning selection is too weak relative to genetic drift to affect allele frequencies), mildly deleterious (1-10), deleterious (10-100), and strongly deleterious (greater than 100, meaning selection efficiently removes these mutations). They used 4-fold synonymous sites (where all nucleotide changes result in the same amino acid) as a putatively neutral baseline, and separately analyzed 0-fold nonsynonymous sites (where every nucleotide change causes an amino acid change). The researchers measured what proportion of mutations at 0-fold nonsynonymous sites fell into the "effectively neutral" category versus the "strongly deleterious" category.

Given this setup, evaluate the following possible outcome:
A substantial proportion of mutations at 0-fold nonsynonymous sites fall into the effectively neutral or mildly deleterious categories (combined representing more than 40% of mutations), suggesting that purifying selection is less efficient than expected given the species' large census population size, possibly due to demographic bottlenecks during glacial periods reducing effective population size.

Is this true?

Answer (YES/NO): YES